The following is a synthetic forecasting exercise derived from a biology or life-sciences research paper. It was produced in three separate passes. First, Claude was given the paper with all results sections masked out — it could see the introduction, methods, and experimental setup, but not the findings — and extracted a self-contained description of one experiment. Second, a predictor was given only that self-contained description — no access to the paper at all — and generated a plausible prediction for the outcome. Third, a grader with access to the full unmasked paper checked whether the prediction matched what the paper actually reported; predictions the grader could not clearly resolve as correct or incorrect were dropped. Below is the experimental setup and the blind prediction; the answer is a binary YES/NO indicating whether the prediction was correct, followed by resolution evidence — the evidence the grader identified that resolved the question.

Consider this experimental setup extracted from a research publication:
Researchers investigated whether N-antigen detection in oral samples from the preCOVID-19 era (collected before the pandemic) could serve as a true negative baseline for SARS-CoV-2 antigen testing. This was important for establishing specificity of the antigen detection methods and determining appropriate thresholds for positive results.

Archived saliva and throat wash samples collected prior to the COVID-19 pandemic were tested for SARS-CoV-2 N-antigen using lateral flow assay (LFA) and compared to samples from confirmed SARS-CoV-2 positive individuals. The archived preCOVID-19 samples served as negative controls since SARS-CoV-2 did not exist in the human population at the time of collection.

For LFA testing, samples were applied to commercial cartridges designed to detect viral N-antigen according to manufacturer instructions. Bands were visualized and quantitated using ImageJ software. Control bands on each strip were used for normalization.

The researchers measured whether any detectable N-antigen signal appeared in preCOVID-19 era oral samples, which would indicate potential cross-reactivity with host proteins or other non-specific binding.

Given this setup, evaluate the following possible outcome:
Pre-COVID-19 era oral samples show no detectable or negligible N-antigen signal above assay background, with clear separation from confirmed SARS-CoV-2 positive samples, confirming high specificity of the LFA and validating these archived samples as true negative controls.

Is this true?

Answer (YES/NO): YES